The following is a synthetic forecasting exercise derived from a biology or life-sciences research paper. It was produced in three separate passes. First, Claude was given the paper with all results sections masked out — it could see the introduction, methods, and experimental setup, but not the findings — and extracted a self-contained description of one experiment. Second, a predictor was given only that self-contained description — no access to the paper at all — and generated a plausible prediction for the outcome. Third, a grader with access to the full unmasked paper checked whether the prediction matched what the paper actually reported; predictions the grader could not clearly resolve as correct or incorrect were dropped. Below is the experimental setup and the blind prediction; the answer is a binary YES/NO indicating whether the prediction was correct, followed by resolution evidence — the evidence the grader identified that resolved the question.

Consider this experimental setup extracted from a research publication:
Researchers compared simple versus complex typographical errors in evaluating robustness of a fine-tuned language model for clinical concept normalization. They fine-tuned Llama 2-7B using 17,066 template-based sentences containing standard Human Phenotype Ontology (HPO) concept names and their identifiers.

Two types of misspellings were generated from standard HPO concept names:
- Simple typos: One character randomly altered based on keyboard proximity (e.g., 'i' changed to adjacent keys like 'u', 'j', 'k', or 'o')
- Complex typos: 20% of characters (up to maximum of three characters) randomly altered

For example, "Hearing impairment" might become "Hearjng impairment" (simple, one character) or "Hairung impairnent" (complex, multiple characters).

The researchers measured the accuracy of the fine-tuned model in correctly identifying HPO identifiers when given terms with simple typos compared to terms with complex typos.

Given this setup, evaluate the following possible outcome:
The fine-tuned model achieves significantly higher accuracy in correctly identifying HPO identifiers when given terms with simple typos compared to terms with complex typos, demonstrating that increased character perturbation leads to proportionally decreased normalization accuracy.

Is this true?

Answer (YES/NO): NO